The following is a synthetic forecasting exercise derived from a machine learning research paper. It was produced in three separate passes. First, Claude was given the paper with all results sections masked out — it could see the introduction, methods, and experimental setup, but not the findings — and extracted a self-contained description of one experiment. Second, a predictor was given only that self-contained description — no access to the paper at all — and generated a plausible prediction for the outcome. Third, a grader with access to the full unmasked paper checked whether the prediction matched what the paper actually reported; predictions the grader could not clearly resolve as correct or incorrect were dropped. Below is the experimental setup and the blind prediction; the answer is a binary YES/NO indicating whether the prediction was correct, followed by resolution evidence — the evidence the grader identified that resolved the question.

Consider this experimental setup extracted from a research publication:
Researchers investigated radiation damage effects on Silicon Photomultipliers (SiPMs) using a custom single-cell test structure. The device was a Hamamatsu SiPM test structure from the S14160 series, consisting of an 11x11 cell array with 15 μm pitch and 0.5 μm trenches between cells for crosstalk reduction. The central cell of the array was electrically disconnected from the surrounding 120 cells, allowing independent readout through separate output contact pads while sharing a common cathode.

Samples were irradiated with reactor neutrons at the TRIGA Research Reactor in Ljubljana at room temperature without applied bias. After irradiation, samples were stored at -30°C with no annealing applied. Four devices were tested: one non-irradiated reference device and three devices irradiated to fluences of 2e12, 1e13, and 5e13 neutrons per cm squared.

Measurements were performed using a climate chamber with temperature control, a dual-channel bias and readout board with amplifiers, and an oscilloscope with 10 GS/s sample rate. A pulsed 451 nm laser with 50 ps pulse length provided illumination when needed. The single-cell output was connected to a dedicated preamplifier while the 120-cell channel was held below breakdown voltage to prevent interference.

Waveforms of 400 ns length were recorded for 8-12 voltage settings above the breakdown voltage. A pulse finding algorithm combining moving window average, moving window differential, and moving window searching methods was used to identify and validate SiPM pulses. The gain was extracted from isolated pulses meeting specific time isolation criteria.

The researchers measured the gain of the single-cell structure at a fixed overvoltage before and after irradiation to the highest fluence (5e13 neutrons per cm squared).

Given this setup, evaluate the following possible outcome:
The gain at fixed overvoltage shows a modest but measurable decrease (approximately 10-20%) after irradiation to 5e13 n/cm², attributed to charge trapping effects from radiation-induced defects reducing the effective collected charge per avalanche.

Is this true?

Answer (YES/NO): NO